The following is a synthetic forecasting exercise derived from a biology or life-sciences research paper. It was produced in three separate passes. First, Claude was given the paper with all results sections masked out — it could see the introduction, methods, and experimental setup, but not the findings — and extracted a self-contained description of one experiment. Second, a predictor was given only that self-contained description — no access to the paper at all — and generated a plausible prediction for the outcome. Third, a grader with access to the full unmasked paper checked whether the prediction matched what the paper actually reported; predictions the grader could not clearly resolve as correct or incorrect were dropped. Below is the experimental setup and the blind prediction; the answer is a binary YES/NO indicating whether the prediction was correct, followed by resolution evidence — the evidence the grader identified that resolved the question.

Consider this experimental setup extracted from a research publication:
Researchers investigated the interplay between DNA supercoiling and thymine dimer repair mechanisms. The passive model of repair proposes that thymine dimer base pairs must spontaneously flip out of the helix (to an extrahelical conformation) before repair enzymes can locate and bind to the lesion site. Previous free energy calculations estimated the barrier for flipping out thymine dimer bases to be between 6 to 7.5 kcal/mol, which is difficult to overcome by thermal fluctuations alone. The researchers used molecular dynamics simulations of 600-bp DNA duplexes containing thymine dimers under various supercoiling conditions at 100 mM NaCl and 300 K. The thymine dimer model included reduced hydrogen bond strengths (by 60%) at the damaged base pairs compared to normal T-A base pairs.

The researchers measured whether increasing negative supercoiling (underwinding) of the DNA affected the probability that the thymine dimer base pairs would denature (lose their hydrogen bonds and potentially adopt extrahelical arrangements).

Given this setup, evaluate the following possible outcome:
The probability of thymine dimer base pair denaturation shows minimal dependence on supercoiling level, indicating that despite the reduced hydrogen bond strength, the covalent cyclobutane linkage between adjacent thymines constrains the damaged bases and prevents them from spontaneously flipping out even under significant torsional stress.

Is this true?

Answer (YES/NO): NO